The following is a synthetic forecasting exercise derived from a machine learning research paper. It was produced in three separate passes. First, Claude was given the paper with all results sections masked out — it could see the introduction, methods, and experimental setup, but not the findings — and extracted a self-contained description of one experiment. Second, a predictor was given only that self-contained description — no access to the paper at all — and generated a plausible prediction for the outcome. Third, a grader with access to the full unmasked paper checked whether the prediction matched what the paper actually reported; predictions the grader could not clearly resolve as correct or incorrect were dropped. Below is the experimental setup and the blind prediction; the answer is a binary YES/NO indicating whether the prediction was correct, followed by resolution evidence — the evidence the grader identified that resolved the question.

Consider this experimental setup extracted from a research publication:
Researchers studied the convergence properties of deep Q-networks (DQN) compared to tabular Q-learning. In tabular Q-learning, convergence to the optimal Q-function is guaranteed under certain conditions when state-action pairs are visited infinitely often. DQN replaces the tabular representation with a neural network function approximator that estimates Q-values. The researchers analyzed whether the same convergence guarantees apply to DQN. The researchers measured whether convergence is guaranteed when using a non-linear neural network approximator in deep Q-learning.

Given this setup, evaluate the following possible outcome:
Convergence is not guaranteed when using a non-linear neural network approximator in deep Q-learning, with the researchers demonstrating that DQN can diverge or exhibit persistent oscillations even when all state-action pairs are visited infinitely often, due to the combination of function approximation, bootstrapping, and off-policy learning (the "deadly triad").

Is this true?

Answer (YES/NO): NO